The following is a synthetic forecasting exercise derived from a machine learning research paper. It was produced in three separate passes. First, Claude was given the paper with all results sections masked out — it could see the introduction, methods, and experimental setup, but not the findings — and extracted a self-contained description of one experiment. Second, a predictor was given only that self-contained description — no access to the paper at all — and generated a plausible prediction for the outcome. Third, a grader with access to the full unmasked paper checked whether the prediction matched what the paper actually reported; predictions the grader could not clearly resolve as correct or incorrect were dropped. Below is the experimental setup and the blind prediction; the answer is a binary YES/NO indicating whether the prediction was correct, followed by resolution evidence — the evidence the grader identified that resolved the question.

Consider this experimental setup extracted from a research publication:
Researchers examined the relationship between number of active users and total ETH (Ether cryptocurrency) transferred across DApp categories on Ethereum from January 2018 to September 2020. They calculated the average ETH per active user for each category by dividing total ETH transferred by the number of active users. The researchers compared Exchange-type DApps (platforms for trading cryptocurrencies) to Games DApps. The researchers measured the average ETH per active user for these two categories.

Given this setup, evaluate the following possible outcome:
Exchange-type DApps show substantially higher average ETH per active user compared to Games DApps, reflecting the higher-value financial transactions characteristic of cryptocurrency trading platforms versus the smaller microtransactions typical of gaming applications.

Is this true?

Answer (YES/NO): YES